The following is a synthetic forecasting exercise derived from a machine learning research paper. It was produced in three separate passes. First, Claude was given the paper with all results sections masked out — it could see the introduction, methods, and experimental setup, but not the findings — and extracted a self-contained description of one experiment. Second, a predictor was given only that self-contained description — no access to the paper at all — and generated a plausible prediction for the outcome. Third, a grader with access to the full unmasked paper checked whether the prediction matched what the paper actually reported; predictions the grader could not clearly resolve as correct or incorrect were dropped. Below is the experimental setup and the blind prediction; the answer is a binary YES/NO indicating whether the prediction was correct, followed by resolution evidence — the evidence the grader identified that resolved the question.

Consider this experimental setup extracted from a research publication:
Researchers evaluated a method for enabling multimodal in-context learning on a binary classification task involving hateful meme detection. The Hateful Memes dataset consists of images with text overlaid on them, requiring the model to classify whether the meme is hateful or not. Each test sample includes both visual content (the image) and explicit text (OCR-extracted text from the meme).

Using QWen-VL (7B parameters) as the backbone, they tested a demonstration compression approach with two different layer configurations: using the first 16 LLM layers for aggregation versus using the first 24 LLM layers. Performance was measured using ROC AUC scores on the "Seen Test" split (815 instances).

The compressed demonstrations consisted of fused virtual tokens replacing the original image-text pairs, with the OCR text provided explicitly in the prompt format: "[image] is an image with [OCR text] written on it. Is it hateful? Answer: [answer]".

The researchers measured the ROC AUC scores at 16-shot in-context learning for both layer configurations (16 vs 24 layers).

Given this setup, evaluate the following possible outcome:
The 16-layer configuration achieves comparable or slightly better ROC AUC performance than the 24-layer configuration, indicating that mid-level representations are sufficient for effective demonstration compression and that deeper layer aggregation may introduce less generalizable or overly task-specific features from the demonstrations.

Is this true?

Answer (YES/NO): NO